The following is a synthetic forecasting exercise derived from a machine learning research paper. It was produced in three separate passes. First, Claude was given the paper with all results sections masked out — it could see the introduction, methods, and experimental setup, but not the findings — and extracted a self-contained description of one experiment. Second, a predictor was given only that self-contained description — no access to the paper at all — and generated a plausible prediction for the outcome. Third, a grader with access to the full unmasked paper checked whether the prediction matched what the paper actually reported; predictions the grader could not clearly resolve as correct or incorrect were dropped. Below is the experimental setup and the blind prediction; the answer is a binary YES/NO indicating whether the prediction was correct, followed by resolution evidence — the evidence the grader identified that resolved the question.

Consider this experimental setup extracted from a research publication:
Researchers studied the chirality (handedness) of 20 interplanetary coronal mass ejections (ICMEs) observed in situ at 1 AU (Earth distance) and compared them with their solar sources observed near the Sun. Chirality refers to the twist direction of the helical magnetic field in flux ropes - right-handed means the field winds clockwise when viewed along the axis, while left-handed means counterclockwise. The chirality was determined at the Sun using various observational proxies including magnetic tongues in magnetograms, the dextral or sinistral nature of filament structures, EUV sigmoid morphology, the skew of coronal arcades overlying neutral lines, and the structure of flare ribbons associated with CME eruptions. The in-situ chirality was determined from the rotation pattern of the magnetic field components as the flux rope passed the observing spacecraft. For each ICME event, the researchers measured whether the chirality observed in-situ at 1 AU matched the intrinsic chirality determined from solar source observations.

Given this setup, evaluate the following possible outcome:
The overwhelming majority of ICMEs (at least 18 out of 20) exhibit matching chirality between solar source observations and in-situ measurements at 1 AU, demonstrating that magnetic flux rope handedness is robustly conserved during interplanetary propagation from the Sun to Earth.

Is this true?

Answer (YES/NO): YES